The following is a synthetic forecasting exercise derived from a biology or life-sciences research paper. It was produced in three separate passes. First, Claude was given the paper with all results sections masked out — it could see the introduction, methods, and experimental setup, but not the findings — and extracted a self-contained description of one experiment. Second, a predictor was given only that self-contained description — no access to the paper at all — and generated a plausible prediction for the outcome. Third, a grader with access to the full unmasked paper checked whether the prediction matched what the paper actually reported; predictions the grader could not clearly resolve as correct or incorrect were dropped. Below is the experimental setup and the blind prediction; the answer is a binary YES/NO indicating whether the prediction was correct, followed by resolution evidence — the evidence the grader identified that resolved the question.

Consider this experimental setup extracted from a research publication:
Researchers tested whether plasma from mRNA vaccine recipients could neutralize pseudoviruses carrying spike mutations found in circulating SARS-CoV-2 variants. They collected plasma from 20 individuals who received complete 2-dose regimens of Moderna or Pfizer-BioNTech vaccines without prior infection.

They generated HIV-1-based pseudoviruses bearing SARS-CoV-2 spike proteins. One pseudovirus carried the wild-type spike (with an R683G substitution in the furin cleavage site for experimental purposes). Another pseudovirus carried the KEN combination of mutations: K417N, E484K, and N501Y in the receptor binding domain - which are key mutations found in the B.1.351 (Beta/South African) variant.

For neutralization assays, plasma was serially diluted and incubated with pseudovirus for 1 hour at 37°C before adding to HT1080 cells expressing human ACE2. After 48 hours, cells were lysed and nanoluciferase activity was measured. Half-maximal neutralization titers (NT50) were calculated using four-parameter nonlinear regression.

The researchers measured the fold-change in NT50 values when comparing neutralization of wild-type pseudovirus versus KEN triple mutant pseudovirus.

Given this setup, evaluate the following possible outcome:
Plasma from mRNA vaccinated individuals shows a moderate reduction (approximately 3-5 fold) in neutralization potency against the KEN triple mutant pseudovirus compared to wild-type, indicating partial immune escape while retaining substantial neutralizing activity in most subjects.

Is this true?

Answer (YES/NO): NO